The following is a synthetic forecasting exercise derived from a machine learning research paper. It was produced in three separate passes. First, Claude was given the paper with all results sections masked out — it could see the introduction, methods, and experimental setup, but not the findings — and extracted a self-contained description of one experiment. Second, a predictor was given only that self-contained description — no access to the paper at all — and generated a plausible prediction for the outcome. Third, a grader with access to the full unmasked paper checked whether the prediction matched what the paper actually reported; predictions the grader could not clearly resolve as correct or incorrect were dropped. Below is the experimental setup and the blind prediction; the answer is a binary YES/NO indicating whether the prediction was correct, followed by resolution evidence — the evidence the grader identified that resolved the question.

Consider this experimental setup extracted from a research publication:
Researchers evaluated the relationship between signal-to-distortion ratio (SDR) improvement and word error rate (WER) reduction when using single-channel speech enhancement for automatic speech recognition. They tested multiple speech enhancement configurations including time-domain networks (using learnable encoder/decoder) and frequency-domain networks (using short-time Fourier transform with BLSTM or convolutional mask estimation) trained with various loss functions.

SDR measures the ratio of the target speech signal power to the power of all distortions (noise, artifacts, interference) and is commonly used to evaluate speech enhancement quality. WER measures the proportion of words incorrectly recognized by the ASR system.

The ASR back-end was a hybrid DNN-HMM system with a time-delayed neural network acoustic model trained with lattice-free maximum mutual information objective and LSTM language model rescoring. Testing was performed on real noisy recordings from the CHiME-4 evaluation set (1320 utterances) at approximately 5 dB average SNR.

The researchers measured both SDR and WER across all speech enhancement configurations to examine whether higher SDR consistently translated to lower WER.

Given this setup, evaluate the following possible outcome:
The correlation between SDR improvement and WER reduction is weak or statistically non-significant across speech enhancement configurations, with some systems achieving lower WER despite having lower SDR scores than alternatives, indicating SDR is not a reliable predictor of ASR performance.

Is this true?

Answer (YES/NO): YES